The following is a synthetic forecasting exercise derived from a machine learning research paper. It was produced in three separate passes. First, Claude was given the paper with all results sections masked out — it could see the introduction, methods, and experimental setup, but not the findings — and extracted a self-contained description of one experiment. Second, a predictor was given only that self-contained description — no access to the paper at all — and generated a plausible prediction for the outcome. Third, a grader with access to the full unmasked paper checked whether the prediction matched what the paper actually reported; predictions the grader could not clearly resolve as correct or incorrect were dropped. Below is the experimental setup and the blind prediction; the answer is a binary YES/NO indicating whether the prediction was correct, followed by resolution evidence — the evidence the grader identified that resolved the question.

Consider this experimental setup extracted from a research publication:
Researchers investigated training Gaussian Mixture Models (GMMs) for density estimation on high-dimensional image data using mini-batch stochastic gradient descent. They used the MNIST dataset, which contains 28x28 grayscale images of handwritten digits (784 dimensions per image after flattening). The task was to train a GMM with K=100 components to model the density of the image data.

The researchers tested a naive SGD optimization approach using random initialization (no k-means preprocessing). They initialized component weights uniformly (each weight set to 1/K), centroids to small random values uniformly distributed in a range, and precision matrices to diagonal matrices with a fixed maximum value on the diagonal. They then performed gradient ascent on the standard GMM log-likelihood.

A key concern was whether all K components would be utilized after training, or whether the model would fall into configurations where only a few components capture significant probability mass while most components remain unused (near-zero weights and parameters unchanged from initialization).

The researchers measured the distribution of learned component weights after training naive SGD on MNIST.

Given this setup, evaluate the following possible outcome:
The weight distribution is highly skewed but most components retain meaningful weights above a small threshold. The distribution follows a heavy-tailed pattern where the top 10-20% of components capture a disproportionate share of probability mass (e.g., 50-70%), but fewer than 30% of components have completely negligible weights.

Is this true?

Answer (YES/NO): NO